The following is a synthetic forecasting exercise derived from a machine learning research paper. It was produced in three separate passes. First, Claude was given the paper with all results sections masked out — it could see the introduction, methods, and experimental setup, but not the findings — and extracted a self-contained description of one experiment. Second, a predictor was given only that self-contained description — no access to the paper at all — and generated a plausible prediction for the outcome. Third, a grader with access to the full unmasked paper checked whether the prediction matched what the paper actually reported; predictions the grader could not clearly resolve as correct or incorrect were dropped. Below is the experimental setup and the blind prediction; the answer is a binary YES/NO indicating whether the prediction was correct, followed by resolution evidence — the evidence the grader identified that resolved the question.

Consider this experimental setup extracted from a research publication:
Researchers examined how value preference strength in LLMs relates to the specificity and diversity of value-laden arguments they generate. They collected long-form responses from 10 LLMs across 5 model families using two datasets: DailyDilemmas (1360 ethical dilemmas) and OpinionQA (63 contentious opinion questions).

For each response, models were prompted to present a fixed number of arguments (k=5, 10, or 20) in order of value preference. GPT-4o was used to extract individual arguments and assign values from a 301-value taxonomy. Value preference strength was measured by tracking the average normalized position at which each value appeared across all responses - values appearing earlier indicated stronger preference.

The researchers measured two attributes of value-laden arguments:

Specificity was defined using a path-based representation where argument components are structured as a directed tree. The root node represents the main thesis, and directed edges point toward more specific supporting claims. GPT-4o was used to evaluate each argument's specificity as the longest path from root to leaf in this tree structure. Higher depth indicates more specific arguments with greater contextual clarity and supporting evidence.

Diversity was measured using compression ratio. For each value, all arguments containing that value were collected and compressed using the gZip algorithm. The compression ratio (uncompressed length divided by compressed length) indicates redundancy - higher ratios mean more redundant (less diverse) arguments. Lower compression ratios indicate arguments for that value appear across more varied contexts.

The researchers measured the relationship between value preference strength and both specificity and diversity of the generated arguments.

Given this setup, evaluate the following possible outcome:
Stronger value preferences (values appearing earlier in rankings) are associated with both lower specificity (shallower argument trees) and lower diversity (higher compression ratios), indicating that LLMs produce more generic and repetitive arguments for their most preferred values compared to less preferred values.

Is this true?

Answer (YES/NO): NO